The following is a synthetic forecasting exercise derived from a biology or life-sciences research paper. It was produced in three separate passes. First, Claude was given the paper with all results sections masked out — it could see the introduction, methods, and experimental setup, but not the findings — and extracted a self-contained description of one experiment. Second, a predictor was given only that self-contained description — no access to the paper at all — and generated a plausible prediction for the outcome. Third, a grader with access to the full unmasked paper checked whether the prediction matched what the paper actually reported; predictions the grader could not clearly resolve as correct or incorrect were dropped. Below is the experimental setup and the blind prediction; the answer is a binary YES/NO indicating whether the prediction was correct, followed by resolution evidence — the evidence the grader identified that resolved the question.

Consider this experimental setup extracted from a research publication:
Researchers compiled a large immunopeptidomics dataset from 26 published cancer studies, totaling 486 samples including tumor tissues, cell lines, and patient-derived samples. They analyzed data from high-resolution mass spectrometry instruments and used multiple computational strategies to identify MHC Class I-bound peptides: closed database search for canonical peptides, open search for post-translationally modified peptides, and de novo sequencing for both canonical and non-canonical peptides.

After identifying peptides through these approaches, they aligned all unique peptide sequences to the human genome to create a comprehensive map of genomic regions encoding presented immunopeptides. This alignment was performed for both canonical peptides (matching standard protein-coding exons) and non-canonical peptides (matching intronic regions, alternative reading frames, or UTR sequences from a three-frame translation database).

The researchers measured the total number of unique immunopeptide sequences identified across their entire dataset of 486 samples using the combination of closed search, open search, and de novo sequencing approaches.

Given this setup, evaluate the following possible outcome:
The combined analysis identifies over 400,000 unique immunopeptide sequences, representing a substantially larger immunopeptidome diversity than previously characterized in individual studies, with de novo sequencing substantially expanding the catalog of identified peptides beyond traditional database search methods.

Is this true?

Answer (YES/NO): YES